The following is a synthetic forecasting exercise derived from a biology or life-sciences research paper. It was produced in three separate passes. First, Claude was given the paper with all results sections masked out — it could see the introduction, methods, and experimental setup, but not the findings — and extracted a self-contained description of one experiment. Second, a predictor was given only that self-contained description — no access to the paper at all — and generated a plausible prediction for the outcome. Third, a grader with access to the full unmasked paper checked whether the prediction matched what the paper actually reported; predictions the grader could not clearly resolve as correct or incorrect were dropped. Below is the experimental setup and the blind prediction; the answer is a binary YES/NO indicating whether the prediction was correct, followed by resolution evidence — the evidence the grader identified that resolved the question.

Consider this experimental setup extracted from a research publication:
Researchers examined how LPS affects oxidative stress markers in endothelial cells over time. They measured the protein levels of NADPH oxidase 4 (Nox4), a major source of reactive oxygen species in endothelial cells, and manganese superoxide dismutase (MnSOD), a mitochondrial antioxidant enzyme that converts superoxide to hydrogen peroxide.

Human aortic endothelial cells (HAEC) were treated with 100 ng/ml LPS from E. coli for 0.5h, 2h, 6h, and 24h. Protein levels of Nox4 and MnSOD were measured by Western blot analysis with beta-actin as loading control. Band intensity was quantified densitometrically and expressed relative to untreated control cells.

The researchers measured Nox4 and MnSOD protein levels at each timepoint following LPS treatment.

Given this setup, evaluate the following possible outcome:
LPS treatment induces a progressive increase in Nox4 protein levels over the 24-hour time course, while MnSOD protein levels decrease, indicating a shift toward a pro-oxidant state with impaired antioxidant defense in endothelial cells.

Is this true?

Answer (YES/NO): NO